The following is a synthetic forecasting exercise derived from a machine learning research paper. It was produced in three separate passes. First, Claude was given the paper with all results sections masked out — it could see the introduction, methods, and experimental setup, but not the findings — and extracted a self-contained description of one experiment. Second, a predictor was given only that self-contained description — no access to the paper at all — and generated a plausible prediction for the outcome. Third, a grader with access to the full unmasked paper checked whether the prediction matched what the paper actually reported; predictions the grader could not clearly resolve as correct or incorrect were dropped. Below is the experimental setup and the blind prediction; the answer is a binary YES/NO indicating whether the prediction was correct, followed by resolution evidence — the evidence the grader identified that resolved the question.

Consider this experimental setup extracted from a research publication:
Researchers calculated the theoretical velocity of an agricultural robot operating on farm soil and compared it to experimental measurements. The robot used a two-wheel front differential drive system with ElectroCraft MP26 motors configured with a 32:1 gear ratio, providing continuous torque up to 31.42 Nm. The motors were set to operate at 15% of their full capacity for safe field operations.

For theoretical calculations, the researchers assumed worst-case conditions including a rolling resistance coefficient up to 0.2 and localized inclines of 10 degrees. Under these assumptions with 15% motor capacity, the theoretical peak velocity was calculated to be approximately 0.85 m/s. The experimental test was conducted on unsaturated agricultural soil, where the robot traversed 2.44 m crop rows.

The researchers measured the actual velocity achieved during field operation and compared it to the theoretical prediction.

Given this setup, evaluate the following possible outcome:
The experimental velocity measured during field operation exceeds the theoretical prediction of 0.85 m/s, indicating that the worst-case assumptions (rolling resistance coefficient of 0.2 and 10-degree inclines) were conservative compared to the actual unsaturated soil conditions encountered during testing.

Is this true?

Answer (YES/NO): NO